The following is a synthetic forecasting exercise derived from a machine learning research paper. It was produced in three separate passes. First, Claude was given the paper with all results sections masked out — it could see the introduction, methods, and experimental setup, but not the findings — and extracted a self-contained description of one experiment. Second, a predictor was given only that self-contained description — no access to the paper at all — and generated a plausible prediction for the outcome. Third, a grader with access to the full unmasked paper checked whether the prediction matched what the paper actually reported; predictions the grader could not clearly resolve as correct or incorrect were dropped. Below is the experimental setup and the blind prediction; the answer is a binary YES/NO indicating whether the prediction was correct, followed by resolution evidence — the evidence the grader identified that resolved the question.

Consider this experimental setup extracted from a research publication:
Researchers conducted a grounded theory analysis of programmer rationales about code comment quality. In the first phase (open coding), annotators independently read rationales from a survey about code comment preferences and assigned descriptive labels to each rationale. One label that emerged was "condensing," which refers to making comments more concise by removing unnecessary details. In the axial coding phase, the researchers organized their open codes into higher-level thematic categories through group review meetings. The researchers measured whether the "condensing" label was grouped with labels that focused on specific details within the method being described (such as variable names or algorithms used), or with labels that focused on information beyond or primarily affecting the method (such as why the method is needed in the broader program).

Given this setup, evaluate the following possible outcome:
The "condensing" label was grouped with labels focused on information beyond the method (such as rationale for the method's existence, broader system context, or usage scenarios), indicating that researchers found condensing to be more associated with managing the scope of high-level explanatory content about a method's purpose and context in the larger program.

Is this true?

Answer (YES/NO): YES